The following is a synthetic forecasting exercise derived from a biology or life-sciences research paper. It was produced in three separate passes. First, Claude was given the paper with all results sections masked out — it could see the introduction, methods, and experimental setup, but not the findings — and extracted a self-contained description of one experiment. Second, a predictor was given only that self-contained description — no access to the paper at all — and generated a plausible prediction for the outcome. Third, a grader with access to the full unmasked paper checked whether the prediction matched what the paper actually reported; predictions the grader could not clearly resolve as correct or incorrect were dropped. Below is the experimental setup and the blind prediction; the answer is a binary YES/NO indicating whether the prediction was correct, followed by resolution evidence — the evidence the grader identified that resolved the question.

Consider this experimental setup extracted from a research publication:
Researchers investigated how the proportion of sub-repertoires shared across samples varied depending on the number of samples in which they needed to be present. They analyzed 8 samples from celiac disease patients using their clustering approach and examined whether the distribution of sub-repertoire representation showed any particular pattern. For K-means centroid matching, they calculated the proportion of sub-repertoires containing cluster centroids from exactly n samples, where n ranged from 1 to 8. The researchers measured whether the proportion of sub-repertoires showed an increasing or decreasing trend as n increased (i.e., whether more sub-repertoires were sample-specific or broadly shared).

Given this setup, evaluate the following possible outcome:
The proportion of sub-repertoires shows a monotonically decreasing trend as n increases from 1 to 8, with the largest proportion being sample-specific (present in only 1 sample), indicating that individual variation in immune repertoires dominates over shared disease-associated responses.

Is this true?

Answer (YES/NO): NO